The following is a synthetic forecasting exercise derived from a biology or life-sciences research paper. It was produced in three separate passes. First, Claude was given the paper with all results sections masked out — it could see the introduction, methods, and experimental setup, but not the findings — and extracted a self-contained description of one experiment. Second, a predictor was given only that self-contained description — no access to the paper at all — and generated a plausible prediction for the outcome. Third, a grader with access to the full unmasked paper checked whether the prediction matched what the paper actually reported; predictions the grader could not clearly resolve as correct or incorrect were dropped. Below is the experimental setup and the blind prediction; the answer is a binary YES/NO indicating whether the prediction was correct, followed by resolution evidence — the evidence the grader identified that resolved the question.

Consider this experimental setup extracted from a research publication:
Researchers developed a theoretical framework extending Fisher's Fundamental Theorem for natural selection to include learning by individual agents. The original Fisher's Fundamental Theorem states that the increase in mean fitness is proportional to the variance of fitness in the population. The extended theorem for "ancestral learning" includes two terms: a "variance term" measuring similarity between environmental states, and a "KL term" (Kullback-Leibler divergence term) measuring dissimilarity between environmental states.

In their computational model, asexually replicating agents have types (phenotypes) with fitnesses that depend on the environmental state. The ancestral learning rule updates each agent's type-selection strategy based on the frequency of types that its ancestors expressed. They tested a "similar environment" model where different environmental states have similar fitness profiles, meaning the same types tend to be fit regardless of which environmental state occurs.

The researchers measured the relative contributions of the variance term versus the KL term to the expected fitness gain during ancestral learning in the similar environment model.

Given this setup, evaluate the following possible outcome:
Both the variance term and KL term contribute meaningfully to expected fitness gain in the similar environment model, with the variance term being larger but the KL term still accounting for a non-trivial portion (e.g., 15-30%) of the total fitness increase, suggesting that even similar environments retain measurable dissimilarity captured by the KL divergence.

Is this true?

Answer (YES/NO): NO